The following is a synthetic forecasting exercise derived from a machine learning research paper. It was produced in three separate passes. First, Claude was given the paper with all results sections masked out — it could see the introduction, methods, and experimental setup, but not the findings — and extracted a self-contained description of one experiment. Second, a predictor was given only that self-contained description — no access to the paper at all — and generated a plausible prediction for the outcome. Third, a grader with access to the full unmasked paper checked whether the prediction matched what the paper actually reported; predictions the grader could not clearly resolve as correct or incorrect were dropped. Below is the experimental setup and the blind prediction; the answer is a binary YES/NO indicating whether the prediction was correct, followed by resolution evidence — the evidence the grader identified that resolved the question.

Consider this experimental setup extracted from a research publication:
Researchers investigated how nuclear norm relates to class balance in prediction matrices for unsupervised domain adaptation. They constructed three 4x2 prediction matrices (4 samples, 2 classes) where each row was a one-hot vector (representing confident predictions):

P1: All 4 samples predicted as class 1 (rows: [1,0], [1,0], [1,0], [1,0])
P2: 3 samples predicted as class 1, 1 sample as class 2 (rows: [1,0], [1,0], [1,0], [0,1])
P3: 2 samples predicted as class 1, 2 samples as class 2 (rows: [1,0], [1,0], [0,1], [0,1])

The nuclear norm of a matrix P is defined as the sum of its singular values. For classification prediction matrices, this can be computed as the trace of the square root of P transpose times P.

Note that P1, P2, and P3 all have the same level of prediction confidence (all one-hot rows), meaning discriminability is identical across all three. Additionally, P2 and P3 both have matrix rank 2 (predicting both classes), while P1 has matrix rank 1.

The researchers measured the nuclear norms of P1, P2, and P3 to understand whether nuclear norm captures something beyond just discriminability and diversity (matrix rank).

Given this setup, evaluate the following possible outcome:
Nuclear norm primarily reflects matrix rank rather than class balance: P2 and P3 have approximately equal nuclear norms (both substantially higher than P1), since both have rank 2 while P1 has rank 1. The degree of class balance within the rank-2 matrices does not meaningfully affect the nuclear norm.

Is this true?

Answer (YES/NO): NO